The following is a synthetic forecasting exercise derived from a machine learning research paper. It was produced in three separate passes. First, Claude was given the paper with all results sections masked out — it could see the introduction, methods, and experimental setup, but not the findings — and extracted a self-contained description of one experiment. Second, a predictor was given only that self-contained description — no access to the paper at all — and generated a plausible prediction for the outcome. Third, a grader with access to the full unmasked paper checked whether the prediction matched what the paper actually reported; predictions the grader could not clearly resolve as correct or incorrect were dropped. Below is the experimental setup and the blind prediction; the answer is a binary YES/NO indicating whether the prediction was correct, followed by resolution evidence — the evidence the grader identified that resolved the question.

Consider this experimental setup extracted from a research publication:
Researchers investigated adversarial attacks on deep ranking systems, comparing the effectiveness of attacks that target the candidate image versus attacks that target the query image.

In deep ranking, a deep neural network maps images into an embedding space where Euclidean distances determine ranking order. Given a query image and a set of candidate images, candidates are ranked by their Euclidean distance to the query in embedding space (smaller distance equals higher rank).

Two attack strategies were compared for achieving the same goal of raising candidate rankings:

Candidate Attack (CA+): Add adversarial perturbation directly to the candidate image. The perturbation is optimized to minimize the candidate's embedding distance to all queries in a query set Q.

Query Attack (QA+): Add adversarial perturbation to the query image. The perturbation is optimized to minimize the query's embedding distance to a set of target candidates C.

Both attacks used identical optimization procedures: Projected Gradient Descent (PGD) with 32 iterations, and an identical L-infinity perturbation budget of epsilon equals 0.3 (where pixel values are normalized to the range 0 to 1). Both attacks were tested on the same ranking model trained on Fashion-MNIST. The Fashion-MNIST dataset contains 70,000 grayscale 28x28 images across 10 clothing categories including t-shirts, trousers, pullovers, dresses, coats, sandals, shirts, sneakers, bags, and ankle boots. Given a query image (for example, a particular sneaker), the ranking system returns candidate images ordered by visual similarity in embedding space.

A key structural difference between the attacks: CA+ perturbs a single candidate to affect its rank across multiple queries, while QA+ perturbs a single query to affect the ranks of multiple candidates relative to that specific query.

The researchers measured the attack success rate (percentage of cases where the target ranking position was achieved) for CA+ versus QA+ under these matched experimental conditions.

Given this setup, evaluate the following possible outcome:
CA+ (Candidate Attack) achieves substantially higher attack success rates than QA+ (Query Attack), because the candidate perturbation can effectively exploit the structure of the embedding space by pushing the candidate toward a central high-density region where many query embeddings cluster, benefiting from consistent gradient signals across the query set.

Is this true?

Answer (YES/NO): YES